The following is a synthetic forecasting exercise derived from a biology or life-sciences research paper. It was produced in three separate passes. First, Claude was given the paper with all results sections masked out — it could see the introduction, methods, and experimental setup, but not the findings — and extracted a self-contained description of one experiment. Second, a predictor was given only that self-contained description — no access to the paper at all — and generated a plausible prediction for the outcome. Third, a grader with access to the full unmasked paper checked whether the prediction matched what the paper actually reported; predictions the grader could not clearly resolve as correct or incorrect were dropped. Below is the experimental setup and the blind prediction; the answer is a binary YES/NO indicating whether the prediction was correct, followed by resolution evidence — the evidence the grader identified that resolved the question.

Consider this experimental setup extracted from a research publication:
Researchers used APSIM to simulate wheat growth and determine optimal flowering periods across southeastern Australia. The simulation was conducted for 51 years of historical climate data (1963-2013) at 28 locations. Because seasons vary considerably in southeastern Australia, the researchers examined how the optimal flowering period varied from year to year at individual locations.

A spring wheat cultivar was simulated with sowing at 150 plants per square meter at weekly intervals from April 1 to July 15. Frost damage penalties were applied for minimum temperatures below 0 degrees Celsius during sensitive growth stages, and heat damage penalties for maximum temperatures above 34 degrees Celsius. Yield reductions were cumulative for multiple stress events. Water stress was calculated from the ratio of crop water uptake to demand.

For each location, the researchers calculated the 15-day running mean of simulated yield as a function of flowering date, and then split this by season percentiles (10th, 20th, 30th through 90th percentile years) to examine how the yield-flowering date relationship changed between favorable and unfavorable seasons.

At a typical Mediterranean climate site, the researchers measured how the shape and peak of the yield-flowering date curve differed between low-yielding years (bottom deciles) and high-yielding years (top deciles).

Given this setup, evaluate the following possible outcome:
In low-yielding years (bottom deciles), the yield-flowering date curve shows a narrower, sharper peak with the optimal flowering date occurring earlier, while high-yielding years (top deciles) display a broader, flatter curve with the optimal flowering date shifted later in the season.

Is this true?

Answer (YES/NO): YES